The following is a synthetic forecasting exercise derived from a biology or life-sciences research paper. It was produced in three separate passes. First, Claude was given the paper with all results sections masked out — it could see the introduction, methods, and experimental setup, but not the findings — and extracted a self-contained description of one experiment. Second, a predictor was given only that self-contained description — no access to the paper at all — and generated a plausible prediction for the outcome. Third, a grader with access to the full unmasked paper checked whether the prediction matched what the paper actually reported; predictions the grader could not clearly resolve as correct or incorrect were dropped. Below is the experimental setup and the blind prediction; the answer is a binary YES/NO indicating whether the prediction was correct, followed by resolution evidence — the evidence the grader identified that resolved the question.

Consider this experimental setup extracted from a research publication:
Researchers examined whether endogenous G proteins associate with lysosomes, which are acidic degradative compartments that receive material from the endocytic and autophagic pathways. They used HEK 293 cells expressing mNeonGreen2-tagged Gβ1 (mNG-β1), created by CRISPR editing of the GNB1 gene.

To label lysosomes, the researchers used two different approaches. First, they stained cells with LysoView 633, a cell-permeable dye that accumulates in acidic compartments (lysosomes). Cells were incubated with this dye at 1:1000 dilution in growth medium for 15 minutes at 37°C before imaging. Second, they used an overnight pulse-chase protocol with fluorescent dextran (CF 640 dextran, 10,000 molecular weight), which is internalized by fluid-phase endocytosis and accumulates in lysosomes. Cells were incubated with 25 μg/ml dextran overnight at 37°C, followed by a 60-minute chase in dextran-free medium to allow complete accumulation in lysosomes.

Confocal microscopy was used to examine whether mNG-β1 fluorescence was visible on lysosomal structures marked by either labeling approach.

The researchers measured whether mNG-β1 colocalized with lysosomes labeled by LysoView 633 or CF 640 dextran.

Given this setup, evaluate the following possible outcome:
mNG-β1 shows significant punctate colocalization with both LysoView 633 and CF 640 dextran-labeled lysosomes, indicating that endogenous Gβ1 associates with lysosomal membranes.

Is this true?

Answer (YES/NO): YES